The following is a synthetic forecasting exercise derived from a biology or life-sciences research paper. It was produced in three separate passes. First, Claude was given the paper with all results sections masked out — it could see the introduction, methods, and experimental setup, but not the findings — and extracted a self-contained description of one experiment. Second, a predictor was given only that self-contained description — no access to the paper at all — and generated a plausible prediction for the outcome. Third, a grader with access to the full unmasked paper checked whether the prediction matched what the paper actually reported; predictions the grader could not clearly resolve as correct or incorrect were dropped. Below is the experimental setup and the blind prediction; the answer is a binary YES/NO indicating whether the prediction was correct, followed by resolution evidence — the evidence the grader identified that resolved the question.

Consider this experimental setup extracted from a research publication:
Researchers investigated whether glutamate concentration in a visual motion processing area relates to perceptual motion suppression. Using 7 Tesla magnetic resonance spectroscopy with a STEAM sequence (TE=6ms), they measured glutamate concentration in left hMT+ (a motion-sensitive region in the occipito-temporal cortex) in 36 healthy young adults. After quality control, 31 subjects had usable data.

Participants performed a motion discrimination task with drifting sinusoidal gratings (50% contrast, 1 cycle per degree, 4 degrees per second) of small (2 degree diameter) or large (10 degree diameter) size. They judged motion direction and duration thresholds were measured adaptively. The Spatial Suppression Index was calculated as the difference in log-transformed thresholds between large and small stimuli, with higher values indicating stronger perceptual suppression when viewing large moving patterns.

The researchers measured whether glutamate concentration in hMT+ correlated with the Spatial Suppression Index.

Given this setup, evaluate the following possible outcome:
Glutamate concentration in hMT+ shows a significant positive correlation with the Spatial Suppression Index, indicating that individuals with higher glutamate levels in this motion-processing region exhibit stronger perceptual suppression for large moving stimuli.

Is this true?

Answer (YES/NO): NO